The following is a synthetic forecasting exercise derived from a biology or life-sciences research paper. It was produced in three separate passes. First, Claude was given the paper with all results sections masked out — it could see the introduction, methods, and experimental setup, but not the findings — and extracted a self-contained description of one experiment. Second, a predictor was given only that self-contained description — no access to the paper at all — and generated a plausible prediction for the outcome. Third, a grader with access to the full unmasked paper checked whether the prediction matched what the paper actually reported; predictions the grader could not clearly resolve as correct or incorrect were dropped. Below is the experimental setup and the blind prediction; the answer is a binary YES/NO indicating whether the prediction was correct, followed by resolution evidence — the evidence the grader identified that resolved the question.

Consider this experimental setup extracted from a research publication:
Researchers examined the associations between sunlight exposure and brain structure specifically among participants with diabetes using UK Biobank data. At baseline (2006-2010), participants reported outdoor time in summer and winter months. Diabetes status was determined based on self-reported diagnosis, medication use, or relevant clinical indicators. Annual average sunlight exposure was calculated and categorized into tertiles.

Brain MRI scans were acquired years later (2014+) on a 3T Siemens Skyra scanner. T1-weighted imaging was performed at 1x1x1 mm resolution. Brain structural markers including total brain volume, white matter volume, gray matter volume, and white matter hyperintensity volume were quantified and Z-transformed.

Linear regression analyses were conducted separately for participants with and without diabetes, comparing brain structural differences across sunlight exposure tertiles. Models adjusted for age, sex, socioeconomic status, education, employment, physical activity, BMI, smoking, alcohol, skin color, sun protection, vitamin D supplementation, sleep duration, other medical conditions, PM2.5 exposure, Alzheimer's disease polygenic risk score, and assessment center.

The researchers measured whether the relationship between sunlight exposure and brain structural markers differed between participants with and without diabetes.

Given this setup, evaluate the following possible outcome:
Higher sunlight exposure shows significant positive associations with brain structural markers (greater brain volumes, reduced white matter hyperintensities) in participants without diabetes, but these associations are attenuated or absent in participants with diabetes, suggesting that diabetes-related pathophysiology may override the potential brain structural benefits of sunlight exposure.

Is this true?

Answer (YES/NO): NO